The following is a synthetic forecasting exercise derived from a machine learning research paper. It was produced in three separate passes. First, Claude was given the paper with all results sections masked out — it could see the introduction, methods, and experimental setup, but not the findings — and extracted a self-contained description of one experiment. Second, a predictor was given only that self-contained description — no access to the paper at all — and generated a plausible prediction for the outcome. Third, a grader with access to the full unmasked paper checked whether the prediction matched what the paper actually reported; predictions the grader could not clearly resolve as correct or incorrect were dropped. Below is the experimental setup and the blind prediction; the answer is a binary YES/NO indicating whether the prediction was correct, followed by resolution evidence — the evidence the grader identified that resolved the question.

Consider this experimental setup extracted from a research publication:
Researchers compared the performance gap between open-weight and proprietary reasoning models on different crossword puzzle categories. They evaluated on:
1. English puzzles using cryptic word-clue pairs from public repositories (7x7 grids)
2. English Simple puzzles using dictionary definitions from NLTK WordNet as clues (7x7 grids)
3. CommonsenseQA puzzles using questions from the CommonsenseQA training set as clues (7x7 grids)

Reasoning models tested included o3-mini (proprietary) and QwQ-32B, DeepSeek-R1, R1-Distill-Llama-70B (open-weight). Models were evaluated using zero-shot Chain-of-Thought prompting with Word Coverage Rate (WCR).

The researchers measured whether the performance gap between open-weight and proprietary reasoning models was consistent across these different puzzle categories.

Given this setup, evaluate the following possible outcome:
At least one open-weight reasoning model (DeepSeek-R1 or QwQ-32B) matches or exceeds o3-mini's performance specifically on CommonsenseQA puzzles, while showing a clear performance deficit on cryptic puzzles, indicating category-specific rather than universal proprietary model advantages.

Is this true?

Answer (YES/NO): NO